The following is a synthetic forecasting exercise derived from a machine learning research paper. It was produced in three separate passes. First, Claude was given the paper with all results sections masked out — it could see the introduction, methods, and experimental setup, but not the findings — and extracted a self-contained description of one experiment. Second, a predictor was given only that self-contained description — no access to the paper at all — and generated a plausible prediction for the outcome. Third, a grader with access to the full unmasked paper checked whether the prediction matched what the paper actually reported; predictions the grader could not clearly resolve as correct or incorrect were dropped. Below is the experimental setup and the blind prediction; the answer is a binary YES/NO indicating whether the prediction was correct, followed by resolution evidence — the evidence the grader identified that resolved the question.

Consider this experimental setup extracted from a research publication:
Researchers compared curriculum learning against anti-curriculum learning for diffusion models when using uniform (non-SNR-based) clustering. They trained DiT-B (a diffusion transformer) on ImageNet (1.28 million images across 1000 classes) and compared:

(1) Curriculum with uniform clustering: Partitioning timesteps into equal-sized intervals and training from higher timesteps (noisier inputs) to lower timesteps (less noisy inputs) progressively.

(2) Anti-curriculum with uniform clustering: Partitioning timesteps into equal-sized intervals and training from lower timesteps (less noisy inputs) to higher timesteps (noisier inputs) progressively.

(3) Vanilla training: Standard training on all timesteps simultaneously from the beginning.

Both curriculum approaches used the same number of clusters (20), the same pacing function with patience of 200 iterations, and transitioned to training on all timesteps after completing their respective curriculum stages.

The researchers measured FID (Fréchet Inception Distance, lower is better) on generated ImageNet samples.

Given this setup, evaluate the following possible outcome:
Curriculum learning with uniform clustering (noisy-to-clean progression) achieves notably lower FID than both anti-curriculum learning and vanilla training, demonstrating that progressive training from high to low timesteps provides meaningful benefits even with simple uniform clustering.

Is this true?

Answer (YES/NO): YES